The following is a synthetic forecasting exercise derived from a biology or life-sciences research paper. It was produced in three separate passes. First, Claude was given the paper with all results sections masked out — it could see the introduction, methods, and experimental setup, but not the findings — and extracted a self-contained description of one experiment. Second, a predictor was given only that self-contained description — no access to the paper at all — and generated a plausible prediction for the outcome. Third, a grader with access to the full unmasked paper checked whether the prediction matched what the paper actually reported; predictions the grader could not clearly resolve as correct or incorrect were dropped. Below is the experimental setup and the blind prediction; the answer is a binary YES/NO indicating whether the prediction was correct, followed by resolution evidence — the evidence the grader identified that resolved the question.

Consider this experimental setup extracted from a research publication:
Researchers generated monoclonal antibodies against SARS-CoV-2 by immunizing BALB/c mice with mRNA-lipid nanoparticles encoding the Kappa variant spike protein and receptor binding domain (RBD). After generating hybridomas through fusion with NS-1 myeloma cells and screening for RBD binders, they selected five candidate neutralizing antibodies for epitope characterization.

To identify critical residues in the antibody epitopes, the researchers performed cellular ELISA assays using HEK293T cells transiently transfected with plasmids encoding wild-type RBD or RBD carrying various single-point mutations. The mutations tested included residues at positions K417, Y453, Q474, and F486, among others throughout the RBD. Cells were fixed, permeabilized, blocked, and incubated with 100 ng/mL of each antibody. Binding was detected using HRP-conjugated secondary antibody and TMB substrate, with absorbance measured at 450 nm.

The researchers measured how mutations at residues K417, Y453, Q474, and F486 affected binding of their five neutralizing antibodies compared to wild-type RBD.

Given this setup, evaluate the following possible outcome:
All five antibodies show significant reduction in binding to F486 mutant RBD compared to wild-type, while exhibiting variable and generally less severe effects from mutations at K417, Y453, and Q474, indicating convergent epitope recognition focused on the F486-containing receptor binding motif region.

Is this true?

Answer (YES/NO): NO